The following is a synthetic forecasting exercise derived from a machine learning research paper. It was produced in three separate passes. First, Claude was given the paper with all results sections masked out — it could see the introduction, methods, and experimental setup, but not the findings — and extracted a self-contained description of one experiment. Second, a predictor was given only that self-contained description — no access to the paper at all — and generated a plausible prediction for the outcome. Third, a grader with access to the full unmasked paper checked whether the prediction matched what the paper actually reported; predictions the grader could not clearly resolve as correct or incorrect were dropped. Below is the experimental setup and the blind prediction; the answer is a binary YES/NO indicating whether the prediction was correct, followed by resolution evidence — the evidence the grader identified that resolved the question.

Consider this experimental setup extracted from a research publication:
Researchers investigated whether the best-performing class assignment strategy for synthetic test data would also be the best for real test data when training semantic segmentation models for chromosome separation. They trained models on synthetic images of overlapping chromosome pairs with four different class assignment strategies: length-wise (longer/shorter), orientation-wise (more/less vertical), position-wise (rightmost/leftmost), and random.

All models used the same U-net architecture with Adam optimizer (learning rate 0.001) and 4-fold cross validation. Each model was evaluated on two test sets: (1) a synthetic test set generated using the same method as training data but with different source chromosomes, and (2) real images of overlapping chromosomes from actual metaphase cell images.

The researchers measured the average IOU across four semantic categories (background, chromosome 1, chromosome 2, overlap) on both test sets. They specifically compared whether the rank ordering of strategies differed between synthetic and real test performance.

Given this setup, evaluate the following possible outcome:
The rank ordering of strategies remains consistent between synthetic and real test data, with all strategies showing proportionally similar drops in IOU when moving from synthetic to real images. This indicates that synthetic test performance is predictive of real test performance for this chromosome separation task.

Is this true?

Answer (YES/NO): NO